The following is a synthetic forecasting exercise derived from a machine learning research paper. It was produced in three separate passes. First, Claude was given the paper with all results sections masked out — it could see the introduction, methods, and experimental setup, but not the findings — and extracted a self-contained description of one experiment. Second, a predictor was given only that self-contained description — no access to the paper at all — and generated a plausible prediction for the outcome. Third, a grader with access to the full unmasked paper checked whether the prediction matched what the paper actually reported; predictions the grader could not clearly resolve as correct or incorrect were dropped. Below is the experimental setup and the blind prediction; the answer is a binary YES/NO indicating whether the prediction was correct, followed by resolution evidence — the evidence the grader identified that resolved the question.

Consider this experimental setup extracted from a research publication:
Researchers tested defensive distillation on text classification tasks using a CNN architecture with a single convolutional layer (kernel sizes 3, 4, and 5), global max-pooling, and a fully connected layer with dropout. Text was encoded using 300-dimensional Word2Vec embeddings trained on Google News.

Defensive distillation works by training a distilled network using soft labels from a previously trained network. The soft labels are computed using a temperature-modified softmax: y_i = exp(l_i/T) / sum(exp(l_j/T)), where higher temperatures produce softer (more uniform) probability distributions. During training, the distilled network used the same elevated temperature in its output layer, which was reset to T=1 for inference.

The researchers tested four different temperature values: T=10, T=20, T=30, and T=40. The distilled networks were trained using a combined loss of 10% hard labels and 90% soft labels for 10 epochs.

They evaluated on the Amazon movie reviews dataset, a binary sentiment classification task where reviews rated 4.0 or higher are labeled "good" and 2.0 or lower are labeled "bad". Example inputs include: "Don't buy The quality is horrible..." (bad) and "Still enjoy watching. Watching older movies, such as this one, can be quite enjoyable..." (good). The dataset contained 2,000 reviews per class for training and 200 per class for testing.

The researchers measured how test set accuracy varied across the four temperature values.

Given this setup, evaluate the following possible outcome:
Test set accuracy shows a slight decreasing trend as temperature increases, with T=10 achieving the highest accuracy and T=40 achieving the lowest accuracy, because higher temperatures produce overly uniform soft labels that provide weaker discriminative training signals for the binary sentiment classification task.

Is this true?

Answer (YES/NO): NO